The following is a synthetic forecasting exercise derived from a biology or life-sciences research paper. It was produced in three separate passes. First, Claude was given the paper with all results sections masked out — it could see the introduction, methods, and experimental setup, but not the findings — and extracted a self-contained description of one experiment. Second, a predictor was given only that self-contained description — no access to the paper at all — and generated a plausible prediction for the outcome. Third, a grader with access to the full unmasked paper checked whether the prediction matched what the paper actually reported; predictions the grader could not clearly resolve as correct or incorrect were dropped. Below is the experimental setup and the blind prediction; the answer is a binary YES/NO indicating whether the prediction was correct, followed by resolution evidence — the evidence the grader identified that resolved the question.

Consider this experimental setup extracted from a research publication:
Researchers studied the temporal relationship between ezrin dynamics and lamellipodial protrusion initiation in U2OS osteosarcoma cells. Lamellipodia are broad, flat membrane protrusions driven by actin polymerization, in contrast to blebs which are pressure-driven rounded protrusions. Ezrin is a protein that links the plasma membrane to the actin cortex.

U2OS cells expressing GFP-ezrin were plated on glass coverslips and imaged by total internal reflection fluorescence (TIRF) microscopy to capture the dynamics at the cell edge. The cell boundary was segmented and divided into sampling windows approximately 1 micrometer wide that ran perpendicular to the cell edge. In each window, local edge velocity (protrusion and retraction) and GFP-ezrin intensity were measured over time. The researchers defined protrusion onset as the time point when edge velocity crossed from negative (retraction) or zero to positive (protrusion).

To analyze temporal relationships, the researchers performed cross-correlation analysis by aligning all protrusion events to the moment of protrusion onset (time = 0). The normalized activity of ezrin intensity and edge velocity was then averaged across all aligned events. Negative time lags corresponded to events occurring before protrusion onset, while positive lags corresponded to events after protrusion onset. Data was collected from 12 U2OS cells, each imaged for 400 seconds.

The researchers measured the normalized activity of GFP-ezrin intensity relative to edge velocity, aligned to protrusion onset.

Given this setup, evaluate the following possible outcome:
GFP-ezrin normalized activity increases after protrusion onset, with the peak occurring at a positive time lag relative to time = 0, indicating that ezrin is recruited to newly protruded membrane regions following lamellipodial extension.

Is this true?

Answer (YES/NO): NO